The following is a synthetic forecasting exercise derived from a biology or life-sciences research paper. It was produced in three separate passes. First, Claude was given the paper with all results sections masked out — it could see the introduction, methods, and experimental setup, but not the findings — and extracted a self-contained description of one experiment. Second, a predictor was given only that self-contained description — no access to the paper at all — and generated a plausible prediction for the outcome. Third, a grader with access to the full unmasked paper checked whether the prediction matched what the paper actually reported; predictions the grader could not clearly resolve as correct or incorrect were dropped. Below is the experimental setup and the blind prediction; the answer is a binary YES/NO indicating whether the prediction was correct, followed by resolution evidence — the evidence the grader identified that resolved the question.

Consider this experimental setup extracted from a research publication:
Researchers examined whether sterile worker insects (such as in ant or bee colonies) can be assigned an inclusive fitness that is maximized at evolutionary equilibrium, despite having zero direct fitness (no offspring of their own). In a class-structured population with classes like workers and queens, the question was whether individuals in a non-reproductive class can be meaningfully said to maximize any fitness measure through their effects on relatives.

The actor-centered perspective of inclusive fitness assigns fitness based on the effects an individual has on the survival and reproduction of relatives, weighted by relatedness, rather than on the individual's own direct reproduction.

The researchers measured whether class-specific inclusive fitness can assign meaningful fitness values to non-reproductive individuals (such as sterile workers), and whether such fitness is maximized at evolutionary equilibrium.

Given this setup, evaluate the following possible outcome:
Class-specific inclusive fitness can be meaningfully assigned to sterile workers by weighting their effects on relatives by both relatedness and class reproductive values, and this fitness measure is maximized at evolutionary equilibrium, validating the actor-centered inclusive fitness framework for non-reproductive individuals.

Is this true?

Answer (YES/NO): YES